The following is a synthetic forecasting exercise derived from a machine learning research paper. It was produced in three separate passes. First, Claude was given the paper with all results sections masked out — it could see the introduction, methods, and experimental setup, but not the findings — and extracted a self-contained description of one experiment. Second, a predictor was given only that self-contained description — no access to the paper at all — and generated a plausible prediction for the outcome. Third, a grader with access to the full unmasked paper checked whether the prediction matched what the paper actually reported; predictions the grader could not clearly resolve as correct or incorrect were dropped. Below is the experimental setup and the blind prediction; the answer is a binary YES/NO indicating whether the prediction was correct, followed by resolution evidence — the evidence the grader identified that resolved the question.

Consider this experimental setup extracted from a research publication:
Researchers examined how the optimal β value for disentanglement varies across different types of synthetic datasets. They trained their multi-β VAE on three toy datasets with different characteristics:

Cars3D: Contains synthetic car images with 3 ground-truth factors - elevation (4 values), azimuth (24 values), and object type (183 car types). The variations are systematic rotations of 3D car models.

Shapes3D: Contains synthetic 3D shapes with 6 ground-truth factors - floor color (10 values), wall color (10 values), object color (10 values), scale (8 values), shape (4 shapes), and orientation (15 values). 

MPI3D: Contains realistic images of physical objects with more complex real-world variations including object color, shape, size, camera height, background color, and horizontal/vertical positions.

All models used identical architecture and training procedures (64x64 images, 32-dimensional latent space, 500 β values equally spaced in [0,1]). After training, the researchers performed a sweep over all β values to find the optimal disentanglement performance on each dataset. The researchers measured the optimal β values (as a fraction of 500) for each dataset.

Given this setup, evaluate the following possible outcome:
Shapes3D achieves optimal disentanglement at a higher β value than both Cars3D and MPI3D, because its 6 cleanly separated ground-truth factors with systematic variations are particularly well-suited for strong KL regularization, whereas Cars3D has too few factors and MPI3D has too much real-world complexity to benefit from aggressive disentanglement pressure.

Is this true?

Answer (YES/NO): NO